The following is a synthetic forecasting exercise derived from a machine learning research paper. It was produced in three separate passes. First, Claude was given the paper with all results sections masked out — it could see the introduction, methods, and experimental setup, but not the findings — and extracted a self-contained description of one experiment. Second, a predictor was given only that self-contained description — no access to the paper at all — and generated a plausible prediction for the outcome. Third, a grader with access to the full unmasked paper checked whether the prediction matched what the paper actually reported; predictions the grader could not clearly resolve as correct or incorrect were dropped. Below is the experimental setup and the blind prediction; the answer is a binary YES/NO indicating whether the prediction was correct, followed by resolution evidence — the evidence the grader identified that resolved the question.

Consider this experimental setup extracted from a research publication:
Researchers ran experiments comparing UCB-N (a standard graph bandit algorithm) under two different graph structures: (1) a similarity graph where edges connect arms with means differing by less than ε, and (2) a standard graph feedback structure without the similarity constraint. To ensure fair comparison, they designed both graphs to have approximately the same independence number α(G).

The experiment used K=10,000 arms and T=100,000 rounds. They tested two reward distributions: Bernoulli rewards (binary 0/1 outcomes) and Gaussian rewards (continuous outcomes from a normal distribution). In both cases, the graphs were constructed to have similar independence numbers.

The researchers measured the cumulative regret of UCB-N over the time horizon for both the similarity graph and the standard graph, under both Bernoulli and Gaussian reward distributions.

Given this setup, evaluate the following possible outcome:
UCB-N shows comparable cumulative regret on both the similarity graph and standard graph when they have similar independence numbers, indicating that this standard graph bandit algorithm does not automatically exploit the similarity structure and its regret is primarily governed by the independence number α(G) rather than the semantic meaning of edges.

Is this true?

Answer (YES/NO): NO